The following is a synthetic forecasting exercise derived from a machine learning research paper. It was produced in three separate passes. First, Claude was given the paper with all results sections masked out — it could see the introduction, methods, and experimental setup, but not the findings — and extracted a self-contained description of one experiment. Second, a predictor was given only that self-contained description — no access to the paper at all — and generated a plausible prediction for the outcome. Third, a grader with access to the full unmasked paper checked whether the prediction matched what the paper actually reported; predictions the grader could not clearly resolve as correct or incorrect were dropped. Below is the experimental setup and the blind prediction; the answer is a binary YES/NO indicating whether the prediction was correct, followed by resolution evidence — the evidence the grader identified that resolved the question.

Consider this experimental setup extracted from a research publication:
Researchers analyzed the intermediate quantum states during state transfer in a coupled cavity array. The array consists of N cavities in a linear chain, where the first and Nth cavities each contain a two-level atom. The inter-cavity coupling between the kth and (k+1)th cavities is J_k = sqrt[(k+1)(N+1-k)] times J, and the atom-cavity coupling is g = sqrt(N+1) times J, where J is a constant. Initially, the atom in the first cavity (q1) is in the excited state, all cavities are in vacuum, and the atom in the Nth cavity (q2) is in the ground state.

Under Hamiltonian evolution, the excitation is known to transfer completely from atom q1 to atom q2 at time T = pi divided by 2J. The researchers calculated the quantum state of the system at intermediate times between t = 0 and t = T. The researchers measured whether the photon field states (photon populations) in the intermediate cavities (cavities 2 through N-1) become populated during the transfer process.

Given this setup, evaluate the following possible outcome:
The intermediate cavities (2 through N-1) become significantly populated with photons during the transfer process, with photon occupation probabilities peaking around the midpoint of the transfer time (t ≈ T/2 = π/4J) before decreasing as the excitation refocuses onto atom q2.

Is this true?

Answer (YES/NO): YES